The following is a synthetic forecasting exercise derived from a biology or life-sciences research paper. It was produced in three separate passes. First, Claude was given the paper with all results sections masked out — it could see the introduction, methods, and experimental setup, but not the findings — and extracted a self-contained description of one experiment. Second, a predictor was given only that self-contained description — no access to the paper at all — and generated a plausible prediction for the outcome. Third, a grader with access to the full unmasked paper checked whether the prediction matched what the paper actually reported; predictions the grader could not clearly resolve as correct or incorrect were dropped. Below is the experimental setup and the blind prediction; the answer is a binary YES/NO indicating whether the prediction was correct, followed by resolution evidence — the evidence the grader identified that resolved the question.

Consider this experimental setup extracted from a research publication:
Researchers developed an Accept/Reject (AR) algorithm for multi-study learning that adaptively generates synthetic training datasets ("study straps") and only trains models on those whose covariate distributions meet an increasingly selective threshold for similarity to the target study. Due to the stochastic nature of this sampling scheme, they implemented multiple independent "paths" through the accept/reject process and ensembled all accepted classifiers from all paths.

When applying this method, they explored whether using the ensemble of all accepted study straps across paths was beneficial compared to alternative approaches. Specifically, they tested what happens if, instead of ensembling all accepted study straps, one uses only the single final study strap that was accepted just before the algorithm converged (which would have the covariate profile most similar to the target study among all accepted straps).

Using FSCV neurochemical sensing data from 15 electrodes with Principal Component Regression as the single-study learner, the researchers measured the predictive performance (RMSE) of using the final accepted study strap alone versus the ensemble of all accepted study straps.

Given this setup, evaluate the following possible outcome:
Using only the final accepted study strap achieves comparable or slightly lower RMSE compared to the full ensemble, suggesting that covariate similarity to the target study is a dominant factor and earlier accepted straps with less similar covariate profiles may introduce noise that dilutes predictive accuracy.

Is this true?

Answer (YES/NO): NO